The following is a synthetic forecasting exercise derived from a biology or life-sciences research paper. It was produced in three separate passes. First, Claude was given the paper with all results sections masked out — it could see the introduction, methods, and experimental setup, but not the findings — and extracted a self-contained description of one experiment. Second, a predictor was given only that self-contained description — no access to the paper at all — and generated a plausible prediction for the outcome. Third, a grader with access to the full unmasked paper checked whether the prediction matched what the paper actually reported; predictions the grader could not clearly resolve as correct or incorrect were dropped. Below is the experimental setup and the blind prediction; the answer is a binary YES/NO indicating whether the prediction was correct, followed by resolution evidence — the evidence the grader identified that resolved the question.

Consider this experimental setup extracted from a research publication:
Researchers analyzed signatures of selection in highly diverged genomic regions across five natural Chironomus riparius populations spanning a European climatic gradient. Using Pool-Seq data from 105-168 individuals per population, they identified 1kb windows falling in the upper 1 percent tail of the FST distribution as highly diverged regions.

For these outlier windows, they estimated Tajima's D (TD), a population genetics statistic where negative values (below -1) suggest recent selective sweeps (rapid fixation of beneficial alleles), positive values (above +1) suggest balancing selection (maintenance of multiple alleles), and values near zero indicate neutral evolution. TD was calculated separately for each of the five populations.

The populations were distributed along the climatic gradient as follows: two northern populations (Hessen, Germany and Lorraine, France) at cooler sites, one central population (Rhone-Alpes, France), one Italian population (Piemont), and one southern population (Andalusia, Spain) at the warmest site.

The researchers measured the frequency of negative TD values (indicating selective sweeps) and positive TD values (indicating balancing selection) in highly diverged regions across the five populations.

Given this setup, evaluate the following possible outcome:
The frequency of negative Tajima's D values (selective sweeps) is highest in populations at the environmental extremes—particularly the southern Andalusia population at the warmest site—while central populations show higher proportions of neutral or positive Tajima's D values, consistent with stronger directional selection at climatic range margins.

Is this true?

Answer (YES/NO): NO